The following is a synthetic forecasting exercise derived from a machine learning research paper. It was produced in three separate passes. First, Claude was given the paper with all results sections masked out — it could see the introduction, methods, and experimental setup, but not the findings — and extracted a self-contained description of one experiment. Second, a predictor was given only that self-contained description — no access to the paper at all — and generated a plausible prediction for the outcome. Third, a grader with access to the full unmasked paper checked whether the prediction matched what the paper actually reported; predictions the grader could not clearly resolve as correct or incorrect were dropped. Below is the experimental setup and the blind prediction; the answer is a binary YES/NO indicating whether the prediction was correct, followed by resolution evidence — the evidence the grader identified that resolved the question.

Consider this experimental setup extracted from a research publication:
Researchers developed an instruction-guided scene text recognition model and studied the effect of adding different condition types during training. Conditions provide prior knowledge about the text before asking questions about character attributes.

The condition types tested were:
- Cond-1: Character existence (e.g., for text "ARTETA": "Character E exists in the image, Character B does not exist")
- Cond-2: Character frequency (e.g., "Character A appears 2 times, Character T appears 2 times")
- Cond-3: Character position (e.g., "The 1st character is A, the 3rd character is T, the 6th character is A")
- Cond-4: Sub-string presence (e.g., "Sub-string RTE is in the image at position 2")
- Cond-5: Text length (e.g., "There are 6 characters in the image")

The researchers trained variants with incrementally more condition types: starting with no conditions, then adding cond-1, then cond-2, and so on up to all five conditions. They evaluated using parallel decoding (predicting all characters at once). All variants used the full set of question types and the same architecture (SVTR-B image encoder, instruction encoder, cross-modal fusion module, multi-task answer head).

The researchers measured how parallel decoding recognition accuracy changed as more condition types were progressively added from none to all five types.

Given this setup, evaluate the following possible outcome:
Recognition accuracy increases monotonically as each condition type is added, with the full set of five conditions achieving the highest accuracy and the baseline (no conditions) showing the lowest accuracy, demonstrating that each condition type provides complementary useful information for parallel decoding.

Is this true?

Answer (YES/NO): YES